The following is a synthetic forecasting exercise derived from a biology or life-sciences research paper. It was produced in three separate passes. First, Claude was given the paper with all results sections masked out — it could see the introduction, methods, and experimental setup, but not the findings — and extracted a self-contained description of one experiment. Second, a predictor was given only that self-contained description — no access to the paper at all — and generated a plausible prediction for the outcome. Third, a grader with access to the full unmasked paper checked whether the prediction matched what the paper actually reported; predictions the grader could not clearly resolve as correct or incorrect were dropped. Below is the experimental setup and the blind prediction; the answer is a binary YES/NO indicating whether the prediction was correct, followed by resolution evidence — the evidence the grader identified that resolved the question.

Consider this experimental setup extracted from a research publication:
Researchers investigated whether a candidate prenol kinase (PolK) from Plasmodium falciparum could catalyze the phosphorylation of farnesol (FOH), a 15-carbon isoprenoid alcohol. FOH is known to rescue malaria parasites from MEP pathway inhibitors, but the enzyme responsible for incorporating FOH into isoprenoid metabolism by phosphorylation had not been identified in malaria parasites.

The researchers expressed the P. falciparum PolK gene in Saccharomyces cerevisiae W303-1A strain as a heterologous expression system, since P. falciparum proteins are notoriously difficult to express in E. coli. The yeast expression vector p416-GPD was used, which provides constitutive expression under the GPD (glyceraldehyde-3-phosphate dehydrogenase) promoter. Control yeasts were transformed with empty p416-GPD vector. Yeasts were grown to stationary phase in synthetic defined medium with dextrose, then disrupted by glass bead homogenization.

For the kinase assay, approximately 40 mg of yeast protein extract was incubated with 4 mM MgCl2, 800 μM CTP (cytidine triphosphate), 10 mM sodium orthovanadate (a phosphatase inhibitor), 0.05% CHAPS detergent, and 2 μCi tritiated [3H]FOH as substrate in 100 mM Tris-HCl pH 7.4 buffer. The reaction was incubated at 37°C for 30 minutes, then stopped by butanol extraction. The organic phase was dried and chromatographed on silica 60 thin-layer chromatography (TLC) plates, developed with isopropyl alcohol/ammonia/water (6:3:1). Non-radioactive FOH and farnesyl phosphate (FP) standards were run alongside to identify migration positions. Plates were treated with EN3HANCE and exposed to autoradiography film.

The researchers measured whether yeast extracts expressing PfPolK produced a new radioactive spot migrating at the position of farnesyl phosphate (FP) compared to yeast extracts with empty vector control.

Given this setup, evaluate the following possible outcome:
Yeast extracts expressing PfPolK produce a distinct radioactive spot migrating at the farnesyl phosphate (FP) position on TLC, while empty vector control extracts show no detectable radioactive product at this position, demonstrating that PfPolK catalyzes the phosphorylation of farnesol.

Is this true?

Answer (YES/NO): YES